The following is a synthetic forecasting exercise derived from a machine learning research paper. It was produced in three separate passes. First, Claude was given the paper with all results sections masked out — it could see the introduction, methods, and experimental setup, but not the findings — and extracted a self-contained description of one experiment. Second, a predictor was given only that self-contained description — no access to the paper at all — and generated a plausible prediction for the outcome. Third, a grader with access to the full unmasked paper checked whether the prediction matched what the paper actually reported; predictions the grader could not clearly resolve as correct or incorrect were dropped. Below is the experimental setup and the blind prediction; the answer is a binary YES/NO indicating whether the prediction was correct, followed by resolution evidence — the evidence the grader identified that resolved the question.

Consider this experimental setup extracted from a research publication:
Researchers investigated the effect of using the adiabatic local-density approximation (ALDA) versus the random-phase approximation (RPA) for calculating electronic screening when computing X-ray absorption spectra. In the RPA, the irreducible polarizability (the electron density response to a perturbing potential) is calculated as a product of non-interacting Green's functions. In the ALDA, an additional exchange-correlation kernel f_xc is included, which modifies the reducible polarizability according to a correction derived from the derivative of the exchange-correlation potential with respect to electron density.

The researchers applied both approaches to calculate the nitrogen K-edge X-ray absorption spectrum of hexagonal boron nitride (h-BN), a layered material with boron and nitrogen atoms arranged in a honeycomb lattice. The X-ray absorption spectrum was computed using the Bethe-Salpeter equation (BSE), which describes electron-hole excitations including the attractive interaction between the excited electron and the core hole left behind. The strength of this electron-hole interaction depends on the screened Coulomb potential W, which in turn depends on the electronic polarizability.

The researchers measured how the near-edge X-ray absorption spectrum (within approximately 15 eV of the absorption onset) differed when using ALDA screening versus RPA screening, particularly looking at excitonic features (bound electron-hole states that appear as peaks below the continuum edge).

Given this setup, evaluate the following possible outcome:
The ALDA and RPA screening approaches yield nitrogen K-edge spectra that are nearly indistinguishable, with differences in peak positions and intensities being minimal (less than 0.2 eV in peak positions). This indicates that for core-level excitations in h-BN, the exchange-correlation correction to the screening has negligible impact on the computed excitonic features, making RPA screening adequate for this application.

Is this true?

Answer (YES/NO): NO